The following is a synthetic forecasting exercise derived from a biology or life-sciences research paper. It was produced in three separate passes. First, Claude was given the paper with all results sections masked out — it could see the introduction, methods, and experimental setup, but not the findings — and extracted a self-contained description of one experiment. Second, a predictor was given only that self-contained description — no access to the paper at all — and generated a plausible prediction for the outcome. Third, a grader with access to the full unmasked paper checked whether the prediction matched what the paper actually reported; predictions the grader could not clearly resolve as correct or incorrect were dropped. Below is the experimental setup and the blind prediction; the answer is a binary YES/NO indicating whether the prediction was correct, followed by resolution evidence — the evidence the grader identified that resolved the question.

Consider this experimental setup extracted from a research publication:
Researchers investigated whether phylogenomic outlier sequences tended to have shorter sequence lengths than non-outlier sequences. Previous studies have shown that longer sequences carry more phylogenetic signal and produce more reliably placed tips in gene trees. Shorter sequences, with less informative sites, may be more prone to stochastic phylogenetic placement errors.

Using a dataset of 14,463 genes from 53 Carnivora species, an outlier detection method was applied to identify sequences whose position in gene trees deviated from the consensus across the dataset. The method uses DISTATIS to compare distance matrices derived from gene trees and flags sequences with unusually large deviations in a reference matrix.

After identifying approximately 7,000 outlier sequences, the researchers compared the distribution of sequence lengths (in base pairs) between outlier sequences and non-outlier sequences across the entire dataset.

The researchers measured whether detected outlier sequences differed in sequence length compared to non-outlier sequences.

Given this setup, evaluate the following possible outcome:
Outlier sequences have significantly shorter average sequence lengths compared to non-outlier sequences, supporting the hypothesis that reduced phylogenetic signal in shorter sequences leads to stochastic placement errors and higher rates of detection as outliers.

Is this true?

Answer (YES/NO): YES